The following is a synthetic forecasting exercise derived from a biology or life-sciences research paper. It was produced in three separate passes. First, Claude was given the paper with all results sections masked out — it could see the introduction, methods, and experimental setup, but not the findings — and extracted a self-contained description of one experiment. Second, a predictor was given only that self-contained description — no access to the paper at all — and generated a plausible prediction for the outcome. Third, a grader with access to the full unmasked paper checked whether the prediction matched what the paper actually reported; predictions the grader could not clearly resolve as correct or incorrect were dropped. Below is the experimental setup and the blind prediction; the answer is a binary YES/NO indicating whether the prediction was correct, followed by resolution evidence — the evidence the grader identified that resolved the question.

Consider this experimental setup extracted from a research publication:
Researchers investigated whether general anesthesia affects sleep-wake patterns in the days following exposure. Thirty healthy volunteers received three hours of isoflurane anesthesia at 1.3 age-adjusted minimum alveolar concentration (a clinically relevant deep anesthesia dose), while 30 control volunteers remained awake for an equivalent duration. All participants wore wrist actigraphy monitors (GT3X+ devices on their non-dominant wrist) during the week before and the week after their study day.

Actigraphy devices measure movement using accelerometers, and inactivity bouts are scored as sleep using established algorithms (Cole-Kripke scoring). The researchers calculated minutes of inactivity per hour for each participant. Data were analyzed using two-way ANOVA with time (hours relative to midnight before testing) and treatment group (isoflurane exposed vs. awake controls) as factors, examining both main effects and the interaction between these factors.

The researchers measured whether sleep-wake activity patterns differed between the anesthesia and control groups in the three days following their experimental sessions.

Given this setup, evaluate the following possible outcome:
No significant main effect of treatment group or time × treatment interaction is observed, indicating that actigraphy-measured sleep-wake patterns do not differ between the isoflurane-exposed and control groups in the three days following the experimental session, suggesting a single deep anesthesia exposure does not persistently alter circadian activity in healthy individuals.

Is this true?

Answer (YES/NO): NO